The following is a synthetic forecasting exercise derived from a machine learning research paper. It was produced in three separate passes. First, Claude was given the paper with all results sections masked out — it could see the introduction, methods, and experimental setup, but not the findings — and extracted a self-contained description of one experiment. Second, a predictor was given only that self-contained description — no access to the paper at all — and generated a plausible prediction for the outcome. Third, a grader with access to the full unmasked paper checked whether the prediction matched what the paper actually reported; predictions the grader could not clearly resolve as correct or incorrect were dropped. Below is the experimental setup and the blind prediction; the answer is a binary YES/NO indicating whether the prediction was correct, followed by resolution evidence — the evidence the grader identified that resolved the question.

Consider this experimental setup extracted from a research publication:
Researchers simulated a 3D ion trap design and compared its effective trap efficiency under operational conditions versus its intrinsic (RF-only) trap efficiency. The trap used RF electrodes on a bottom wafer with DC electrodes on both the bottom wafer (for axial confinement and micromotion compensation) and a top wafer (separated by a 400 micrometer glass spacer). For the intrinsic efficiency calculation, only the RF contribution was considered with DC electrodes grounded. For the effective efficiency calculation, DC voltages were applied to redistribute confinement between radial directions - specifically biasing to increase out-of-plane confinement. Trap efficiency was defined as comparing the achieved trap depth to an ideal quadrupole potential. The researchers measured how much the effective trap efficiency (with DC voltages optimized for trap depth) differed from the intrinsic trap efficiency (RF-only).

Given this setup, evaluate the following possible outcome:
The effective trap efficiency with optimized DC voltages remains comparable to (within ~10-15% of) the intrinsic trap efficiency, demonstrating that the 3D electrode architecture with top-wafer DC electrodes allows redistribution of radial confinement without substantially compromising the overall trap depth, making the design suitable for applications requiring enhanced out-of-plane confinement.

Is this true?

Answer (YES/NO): NO